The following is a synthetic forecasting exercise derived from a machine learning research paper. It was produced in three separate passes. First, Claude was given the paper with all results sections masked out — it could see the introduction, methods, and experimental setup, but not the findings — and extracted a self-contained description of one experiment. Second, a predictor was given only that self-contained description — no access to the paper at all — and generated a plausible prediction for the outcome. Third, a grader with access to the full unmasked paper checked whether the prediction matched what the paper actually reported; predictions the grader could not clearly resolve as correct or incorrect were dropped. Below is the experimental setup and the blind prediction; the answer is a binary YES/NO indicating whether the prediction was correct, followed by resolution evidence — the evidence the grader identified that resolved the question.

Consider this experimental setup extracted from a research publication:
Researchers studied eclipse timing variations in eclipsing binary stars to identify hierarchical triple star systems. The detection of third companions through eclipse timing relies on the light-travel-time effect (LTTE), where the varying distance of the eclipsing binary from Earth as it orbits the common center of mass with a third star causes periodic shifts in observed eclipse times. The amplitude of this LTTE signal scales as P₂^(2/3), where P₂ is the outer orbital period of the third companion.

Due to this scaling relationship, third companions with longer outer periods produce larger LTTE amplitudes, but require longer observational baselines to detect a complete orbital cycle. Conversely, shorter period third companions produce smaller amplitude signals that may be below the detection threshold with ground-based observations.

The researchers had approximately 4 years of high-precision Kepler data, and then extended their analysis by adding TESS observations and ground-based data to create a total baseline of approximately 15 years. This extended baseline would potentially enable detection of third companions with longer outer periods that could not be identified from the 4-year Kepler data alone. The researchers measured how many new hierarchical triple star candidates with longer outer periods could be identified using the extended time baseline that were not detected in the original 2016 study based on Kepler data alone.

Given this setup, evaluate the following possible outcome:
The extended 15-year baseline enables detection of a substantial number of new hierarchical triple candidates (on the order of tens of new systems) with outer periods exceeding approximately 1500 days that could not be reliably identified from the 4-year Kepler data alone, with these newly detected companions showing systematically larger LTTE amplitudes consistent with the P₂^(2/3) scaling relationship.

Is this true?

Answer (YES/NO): NO